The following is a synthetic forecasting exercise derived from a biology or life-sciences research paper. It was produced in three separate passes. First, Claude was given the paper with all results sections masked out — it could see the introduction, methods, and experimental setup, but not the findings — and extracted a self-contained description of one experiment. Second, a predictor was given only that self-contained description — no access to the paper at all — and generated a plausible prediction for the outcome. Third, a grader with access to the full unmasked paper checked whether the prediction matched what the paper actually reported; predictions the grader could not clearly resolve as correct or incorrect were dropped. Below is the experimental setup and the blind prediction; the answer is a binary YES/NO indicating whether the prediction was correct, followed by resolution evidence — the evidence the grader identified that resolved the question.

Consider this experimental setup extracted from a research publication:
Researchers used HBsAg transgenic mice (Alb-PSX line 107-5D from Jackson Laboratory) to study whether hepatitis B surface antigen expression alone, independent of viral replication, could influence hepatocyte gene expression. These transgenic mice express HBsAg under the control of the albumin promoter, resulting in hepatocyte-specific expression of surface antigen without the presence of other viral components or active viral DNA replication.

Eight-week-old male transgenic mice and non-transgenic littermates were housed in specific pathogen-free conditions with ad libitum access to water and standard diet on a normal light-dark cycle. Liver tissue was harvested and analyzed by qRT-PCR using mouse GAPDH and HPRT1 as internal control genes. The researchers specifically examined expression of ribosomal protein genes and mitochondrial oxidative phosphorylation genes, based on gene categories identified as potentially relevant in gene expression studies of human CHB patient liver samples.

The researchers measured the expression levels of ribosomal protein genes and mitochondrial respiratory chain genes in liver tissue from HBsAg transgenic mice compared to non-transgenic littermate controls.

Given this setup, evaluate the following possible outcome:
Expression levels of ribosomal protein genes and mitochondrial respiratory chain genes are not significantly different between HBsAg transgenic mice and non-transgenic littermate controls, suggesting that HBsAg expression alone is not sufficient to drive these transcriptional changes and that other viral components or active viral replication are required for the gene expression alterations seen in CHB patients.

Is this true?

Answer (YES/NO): NO